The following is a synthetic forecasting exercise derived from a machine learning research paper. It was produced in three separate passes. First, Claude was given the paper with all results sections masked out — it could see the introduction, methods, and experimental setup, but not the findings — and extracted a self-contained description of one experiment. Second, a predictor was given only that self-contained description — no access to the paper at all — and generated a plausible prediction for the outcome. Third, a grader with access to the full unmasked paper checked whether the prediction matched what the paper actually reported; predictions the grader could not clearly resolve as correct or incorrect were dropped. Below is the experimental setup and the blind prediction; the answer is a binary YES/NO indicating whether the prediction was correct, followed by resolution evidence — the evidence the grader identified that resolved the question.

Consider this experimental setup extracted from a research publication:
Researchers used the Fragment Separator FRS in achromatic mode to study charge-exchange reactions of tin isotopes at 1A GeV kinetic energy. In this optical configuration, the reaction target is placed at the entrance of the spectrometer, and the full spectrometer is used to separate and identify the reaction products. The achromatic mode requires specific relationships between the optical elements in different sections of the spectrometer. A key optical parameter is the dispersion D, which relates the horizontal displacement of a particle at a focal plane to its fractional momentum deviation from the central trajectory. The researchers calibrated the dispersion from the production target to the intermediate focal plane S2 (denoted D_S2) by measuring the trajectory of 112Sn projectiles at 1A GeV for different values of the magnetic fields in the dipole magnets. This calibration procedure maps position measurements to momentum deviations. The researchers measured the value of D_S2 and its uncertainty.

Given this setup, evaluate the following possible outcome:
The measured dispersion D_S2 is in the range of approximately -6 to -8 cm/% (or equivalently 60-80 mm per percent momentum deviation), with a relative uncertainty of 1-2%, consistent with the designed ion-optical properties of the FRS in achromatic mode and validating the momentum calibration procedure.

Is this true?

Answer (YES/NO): NO